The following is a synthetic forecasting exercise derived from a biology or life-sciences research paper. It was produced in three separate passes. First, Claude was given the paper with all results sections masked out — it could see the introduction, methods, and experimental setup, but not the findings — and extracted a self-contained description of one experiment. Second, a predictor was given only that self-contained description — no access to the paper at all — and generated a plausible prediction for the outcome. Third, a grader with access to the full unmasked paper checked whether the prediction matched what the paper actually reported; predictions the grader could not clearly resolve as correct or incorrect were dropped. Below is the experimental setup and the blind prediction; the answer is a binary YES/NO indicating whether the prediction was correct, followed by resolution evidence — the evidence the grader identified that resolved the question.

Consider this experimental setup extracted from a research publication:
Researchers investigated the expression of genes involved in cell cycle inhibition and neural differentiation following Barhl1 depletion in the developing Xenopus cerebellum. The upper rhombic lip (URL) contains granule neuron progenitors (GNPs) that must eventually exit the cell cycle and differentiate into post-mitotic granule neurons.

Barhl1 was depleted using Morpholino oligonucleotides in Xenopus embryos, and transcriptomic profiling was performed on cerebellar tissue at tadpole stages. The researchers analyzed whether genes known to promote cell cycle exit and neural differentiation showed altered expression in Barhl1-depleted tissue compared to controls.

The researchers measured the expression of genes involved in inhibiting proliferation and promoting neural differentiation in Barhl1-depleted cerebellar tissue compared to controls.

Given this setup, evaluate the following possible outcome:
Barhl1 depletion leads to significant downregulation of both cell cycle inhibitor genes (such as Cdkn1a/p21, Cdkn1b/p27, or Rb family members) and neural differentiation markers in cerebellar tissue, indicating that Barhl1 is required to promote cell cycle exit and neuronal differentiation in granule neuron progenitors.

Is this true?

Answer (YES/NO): YES